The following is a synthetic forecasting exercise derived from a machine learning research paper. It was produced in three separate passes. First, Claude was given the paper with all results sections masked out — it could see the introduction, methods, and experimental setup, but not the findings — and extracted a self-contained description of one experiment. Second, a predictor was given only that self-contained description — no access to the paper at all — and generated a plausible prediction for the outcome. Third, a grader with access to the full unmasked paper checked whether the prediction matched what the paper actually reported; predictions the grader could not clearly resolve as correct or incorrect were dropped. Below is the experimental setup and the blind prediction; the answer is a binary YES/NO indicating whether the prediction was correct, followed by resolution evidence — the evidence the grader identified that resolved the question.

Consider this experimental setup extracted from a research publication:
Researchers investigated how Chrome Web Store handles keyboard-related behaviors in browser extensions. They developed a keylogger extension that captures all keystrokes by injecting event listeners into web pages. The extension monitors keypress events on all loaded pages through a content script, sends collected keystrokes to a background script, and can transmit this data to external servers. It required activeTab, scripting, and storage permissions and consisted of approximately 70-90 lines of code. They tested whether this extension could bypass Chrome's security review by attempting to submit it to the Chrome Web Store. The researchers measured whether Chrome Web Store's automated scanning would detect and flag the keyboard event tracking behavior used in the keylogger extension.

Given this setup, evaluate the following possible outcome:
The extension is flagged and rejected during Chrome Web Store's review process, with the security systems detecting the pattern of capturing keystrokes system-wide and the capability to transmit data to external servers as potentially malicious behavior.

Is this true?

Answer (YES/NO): YES